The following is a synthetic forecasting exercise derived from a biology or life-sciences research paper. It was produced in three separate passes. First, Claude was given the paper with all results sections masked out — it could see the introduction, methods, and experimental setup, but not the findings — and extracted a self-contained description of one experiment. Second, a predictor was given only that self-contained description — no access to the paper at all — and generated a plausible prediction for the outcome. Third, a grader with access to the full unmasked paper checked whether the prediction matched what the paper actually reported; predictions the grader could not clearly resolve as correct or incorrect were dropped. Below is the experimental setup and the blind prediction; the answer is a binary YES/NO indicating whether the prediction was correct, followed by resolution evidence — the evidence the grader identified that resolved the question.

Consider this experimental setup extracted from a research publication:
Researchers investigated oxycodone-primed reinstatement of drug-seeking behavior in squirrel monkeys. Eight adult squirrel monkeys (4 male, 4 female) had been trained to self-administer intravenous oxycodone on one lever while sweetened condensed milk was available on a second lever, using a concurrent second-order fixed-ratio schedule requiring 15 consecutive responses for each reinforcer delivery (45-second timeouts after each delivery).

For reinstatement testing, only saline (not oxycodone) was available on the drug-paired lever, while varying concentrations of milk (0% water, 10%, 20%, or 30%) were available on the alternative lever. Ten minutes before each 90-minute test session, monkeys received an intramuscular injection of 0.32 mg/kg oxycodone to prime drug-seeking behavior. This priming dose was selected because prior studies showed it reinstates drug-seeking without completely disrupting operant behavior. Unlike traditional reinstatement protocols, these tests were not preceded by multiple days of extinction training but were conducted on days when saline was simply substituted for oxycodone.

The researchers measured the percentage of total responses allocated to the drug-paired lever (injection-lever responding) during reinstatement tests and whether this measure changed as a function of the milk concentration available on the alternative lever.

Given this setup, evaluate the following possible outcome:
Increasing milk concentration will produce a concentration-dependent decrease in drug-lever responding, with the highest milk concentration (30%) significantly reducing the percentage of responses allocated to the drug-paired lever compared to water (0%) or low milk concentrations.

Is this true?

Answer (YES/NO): NO